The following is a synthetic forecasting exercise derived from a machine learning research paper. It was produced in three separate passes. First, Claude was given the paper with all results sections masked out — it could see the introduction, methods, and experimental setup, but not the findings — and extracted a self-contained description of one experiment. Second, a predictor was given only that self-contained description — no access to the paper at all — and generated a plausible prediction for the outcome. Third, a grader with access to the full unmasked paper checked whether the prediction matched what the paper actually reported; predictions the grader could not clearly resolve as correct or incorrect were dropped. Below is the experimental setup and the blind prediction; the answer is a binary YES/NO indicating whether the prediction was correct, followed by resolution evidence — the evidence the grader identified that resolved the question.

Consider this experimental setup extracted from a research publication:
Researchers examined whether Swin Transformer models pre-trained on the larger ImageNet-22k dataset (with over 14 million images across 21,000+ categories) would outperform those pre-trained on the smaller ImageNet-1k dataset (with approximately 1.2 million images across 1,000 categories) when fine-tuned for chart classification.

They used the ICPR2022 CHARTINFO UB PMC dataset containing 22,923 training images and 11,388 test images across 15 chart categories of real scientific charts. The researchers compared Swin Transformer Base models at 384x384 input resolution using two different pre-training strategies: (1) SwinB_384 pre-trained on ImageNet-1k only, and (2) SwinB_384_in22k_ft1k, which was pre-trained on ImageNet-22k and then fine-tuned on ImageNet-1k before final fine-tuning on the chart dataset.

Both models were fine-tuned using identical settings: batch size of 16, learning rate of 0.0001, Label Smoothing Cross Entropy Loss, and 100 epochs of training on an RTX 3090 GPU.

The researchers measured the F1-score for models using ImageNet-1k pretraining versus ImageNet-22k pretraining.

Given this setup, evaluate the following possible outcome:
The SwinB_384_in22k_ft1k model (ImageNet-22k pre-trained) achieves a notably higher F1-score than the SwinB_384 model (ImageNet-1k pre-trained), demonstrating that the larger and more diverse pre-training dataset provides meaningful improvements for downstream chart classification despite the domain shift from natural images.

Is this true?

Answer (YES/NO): NO